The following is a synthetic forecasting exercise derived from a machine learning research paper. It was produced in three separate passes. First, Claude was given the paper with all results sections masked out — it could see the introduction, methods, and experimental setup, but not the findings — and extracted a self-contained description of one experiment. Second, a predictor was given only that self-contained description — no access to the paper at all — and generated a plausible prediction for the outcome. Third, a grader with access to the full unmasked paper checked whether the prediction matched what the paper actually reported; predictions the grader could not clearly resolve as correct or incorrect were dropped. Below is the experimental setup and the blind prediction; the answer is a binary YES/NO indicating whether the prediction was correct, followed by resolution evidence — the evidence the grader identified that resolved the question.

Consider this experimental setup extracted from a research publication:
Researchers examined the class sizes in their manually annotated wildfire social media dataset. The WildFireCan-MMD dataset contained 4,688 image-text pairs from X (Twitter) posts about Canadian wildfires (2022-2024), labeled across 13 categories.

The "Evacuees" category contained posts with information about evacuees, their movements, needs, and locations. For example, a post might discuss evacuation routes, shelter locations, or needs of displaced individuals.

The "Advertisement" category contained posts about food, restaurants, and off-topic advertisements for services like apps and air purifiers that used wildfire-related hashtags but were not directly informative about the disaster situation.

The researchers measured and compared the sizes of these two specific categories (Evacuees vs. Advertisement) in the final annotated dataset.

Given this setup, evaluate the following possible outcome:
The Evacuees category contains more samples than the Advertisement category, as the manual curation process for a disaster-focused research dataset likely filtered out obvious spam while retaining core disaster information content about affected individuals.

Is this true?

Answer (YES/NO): YES